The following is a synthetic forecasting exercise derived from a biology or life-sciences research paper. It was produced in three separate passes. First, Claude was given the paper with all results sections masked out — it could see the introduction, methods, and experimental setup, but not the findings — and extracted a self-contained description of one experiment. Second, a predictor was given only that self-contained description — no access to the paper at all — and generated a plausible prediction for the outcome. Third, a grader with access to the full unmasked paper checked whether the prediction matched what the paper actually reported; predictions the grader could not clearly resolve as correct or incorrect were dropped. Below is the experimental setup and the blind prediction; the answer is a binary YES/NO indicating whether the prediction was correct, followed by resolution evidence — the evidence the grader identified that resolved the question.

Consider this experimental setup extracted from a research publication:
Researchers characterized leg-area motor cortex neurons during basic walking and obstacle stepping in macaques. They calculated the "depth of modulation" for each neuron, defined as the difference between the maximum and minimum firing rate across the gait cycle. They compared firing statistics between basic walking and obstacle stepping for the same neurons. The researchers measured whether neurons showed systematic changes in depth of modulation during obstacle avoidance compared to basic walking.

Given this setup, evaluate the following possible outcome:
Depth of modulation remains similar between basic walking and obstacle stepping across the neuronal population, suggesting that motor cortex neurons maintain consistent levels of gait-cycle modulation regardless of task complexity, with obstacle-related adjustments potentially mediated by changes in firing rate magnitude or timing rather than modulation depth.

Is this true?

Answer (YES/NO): NO